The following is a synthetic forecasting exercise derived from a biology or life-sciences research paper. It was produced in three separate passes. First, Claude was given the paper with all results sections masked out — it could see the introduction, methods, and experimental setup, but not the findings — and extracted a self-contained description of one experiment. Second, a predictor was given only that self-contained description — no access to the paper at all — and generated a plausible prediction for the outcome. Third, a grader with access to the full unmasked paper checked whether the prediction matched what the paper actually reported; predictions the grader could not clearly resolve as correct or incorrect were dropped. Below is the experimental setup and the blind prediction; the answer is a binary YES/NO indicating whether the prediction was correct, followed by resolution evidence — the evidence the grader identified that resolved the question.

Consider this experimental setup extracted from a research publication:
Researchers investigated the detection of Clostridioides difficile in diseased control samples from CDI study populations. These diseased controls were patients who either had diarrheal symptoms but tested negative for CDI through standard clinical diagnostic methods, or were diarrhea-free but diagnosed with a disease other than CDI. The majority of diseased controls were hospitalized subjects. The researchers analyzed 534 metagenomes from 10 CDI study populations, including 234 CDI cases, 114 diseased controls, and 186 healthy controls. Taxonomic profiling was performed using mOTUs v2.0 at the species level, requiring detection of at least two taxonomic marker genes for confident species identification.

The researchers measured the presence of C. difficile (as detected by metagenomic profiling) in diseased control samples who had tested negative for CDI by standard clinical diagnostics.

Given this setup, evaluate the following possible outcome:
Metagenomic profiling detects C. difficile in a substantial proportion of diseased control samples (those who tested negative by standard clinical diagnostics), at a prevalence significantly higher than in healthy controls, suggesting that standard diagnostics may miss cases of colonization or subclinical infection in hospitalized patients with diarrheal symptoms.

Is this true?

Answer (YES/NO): NO